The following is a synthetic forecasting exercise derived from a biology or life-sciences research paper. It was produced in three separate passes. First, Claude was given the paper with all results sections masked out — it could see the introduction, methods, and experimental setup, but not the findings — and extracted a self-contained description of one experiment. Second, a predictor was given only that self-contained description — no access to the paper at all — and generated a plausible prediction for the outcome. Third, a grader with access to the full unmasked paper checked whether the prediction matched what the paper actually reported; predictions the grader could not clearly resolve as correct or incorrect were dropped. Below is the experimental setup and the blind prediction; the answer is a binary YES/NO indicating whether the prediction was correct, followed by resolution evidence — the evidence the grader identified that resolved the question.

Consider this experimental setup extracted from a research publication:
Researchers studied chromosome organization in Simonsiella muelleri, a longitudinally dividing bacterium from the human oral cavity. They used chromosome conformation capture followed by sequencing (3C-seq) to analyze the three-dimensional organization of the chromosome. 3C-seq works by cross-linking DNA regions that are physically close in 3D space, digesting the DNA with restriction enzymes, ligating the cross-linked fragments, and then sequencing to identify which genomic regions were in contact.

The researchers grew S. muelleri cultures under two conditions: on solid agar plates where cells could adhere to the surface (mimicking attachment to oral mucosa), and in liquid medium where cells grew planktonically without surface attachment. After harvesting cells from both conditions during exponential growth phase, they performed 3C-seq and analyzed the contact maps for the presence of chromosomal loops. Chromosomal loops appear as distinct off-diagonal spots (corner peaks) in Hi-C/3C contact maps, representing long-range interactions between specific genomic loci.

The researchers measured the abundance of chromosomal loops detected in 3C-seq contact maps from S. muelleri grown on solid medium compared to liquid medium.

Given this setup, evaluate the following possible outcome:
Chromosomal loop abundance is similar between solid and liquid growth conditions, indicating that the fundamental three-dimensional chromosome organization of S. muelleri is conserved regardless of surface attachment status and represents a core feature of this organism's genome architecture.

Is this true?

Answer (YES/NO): NO